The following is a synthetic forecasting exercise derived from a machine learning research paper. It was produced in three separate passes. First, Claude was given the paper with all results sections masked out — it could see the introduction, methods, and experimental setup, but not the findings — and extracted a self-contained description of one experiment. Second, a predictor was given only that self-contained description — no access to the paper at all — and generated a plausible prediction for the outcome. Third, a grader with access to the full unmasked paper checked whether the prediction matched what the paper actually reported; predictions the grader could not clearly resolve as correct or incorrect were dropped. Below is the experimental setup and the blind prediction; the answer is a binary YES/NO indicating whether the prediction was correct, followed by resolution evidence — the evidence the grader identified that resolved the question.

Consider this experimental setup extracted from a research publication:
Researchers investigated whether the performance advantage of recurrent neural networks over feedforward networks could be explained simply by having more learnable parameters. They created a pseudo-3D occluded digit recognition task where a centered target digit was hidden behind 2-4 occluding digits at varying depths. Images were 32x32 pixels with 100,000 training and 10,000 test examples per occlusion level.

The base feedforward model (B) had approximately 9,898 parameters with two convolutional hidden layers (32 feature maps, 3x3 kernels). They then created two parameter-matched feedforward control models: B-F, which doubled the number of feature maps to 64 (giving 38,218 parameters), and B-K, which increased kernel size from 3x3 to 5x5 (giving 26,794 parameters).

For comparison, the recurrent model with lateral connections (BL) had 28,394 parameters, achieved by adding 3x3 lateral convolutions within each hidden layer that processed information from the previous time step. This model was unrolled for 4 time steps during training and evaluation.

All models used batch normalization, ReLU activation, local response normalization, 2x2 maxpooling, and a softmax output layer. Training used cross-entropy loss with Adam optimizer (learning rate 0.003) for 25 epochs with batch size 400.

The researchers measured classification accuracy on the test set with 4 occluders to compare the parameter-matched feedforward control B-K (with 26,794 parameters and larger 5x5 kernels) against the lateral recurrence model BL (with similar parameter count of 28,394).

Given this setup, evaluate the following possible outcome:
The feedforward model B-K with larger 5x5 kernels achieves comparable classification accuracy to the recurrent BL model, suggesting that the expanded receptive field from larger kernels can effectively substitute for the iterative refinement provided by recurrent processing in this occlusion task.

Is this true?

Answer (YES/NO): NO